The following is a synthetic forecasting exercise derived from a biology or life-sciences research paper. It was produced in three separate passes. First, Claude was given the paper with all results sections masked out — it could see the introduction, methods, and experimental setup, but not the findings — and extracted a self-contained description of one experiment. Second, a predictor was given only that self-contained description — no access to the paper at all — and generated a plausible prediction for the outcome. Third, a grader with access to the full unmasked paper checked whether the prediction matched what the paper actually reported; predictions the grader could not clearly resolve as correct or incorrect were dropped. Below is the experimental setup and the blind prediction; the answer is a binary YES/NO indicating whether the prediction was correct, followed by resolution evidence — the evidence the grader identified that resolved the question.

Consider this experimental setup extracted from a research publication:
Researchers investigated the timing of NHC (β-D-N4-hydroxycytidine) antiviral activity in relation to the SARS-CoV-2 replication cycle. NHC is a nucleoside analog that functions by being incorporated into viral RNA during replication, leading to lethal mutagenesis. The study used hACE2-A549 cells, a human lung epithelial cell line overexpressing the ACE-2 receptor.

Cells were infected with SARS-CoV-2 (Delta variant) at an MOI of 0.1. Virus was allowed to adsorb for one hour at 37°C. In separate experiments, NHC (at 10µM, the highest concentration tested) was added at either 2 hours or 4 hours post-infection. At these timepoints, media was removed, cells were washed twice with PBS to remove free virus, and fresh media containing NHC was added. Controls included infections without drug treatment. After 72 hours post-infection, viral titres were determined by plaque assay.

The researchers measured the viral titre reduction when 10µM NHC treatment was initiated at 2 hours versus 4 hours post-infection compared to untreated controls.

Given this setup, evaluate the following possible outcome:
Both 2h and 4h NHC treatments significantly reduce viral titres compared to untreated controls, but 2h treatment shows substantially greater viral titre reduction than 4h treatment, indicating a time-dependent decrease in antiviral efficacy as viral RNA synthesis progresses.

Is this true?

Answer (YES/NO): NO